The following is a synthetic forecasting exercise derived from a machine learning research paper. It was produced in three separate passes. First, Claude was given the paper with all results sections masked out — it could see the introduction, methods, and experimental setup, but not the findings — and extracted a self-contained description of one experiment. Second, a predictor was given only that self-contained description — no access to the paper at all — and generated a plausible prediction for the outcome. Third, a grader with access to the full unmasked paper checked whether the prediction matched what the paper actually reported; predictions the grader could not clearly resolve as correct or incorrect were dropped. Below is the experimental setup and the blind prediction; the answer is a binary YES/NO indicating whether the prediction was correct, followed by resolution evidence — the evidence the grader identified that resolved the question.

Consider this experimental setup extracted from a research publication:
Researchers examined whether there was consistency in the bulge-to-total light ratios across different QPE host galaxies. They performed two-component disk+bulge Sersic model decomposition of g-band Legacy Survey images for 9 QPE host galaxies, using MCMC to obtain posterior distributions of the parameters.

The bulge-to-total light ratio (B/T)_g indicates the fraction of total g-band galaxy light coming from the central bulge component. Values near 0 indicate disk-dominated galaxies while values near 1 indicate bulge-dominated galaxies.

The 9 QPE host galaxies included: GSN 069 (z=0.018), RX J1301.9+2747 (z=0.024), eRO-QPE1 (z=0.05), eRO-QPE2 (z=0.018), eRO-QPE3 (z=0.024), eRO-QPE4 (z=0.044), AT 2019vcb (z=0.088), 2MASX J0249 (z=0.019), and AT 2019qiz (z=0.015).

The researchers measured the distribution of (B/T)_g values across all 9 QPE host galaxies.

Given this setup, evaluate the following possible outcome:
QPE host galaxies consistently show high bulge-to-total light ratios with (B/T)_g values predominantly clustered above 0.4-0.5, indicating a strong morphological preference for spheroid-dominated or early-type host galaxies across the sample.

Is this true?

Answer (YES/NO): NO